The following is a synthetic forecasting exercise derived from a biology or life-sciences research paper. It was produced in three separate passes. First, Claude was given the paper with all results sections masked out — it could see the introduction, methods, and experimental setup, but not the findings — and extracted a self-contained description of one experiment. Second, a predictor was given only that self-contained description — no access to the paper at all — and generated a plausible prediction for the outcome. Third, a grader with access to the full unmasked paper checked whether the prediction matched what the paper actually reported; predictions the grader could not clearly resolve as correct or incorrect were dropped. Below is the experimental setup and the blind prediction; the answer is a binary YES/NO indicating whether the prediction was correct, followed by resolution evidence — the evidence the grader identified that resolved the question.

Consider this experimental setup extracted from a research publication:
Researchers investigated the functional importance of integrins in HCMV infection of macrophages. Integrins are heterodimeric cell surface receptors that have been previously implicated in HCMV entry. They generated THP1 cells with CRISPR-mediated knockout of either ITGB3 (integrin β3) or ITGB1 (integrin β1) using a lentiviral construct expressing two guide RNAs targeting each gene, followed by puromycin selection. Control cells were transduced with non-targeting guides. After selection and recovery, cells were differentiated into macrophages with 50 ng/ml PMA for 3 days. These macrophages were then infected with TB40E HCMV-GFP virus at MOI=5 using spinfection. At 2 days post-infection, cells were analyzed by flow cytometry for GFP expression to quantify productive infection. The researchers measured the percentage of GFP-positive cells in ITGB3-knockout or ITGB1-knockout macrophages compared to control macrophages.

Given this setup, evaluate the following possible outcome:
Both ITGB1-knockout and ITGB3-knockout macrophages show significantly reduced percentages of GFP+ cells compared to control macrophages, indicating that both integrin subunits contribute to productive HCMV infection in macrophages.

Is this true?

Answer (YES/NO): NO